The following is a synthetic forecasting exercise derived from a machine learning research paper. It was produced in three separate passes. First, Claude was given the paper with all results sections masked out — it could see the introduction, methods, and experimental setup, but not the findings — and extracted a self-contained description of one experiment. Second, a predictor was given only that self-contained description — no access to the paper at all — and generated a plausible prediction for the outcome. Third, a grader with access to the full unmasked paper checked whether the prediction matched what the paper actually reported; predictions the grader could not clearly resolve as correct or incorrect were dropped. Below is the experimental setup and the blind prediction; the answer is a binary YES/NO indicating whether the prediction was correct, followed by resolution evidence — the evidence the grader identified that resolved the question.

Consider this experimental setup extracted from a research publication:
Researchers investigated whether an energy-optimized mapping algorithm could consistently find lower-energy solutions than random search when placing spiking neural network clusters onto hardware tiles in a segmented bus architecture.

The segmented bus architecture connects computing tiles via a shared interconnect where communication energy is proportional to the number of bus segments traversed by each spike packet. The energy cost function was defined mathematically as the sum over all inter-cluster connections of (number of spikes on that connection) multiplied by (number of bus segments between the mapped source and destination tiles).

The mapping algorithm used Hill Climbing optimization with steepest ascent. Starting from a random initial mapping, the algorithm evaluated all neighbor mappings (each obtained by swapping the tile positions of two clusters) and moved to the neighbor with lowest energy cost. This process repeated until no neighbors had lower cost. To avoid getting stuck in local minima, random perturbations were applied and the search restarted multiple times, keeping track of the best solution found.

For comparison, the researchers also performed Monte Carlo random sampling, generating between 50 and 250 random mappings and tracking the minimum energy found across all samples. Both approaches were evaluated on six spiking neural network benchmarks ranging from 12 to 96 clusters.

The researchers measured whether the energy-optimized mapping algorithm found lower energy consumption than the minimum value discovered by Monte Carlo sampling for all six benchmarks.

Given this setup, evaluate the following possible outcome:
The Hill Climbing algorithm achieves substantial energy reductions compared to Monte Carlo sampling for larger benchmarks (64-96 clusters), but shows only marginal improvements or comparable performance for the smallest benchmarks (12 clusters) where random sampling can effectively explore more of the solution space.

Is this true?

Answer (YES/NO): NO